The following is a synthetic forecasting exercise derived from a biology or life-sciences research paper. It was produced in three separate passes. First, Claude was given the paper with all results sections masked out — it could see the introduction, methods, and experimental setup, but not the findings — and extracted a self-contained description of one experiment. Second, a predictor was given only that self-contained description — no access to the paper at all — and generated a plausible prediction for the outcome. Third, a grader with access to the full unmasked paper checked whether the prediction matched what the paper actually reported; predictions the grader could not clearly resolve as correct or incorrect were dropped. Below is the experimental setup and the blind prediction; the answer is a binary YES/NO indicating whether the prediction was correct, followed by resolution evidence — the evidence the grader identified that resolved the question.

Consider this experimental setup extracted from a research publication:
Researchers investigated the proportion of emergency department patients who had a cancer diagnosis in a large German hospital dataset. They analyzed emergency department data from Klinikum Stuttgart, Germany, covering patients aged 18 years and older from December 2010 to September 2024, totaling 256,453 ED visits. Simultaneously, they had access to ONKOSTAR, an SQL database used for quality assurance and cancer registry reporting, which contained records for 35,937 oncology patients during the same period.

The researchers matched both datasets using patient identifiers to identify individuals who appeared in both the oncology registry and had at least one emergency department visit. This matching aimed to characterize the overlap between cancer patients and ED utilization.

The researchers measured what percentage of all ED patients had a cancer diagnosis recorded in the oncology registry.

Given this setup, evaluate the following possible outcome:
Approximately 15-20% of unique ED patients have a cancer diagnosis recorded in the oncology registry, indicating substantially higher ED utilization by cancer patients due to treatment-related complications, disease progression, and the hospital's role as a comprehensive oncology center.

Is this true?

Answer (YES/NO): NO